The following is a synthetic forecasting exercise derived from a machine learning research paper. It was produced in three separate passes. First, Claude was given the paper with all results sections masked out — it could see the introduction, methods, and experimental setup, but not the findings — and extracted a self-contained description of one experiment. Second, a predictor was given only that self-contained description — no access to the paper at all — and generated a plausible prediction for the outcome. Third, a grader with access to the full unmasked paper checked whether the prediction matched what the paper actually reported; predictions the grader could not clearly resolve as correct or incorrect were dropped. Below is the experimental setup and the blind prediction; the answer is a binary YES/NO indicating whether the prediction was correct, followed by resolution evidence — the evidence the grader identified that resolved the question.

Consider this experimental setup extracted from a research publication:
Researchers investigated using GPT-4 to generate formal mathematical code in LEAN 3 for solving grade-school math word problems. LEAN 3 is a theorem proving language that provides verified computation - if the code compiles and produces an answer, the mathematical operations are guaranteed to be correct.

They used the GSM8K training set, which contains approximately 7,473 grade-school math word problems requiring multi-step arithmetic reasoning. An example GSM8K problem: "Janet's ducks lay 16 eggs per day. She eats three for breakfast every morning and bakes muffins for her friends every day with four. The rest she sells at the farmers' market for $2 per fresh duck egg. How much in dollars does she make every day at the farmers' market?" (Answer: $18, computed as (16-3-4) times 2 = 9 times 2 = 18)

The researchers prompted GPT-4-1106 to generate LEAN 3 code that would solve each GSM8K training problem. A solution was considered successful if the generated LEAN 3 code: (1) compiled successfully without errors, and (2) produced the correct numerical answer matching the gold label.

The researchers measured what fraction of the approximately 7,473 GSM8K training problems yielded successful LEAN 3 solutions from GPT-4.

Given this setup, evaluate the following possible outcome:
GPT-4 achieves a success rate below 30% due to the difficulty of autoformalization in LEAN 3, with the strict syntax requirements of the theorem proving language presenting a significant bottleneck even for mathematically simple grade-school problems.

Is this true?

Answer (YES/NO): NO